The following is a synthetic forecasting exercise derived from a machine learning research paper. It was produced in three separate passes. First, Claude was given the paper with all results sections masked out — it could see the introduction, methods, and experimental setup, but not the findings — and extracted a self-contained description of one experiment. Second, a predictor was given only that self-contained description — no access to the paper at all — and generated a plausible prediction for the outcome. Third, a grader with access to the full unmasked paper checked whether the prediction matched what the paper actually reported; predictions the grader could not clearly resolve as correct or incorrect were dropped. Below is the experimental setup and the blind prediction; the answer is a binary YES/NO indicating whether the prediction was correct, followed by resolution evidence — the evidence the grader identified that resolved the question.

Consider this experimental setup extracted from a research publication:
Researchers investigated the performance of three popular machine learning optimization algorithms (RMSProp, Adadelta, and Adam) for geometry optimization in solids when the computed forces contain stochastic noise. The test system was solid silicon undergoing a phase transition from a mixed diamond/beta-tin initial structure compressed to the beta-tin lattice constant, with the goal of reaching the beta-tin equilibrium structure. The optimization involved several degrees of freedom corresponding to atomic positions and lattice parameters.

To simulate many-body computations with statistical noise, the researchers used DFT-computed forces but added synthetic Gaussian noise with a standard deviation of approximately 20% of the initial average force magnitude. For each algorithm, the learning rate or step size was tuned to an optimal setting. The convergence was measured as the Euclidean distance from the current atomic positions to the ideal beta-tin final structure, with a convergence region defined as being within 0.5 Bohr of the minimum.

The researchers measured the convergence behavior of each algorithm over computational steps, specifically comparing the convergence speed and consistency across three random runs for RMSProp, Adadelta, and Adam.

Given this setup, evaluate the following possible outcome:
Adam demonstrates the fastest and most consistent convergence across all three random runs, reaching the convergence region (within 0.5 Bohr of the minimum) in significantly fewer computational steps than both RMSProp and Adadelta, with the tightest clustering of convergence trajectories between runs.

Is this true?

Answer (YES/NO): NO